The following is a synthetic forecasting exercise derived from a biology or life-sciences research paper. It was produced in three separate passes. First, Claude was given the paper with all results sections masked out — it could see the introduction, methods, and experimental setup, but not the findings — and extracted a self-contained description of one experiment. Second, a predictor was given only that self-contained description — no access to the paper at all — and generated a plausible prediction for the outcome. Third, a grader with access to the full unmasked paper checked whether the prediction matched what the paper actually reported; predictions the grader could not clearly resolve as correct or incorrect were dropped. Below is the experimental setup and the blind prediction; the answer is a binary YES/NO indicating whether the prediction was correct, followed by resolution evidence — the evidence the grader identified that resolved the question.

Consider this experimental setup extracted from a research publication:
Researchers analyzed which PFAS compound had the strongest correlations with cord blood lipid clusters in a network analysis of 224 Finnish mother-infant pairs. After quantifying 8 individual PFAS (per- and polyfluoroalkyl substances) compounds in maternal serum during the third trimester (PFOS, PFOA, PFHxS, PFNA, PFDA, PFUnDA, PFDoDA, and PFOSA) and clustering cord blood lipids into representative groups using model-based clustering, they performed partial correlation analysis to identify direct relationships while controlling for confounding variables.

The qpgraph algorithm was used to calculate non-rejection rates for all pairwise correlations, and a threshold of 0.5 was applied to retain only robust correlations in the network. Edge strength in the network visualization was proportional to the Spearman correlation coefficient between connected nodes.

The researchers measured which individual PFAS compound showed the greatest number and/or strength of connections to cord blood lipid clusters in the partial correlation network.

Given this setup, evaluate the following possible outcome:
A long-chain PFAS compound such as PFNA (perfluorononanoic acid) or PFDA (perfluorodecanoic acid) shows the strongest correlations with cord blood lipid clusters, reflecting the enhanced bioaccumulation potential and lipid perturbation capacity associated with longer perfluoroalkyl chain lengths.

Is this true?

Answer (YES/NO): YES